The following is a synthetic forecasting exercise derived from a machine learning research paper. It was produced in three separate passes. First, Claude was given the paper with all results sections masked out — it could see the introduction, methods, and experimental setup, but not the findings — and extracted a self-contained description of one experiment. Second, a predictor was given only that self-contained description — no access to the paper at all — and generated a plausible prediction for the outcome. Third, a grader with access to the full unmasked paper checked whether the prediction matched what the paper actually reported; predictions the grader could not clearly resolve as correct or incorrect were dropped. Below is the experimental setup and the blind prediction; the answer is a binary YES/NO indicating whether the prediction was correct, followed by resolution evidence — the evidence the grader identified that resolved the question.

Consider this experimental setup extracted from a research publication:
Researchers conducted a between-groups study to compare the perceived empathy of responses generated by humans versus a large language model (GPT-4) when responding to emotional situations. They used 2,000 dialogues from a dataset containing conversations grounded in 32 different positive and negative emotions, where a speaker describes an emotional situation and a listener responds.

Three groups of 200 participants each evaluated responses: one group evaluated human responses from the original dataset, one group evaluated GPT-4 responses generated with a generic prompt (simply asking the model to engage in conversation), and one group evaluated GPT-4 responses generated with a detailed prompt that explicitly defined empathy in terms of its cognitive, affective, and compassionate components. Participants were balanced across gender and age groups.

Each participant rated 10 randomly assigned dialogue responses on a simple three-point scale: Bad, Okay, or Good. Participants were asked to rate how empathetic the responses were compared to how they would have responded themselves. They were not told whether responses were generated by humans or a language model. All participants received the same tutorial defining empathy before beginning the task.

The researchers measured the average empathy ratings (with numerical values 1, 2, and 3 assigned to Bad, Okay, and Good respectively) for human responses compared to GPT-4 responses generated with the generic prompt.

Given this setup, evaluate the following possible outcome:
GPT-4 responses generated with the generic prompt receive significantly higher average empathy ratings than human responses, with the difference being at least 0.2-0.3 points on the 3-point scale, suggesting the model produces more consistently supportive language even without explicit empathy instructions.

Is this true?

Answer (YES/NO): YES